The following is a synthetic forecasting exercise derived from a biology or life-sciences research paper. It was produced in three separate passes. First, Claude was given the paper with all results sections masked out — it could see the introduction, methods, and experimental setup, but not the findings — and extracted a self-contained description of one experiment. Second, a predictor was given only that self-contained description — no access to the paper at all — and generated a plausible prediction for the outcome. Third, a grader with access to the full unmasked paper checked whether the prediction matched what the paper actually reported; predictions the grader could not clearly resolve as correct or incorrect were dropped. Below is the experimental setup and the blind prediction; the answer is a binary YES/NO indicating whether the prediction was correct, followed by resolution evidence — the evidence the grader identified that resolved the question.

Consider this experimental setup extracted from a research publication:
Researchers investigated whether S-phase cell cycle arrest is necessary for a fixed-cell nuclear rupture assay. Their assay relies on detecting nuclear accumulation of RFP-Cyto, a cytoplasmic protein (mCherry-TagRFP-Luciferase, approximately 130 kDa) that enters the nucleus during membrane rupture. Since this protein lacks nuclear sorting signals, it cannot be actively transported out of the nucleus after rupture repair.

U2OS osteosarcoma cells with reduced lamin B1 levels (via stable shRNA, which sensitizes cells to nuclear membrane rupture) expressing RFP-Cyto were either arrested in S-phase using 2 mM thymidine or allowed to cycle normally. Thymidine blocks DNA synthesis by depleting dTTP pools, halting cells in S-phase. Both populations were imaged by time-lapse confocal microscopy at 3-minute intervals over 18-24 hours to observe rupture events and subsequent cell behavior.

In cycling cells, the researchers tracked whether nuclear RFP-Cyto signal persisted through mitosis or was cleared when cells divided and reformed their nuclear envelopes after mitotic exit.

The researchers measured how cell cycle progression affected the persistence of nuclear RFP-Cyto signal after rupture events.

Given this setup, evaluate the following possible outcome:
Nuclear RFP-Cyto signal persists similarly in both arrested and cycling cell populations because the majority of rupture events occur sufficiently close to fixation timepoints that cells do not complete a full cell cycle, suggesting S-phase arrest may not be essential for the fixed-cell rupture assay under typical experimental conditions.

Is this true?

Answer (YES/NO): NO